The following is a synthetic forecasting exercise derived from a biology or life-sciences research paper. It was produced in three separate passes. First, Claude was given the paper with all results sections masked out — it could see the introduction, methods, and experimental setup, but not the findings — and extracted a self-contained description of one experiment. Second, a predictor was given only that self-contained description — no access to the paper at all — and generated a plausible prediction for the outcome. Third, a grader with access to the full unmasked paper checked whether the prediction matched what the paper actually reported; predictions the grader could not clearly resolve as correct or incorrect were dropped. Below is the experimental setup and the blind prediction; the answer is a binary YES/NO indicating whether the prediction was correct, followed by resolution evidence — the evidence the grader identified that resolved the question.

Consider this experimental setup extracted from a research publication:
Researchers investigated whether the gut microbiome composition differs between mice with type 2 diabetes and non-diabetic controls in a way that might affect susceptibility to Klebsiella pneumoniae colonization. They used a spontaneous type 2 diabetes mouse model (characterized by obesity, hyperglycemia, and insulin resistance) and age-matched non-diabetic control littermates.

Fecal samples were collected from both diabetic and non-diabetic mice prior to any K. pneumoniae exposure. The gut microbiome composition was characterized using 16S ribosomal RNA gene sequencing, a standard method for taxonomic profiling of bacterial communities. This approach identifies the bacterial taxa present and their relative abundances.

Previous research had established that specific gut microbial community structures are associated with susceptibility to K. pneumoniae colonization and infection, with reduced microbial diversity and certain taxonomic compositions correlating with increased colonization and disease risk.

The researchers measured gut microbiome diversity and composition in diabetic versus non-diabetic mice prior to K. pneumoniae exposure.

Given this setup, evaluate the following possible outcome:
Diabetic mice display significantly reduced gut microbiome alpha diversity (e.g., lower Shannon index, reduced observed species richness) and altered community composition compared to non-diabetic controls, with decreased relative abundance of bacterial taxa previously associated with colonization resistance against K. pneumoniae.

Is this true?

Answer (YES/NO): NO